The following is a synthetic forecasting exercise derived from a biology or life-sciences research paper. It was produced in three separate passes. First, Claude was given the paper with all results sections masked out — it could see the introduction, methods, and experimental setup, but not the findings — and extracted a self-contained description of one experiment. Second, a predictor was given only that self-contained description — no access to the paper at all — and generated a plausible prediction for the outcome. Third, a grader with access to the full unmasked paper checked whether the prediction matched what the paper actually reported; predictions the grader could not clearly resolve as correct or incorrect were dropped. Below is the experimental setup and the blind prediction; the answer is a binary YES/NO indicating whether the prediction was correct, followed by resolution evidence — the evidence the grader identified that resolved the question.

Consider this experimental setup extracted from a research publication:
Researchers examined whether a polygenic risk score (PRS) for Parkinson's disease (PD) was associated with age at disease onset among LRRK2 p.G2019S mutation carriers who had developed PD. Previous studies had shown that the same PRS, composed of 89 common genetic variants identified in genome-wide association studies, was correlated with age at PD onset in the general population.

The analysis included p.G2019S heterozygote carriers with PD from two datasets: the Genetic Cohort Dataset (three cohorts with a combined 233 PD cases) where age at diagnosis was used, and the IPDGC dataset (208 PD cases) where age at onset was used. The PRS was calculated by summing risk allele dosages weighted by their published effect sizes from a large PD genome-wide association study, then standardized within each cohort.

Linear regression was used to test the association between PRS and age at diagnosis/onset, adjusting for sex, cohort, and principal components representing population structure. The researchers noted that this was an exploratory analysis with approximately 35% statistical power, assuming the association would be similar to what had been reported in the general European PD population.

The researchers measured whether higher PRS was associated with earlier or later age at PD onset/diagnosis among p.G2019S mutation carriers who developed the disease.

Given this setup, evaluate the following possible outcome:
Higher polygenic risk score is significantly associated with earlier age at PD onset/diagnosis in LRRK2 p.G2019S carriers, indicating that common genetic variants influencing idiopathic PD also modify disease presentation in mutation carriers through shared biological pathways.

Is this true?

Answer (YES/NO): NO